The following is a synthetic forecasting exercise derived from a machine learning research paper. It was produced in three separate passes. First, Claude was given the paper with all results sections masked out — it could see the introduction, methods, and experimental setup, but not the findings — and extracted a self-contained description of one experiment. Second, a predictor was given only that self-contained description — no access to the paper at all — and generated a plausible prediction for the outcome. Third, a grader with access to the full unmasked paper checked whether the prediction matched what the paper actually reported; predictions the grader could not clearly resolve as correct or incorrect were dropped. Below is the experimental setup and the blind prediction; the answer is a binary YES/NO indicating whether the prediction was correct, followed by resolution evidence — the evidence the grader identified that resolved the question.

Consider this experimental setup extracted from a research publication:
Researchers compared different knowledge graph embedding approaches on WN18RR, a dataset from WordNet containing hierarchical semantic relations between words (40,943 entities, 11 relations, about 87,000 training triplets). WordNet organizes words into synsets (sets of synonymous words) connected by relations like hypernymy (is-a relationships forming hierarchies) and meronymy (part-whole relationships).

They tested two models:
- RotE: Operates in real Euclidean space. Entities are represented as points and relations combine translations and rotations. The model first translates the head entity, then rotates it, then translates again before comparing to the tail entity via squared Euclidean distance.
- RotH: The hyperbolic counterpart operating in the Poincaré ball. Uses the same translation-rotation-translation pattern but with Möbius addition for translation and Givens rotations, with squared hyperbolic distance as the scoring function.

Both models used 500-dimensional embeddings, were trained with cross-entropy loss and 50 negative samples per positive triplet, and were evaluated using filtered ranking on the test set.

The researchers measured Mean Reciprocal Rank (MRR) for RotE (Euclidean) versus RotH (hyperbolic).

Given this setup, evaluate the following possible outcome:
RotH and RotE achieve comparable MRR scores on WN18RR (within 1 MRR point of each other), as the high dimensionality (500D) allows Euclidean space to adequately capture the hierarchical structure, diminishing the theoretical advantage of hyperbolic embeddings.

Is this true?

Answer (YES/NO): YES